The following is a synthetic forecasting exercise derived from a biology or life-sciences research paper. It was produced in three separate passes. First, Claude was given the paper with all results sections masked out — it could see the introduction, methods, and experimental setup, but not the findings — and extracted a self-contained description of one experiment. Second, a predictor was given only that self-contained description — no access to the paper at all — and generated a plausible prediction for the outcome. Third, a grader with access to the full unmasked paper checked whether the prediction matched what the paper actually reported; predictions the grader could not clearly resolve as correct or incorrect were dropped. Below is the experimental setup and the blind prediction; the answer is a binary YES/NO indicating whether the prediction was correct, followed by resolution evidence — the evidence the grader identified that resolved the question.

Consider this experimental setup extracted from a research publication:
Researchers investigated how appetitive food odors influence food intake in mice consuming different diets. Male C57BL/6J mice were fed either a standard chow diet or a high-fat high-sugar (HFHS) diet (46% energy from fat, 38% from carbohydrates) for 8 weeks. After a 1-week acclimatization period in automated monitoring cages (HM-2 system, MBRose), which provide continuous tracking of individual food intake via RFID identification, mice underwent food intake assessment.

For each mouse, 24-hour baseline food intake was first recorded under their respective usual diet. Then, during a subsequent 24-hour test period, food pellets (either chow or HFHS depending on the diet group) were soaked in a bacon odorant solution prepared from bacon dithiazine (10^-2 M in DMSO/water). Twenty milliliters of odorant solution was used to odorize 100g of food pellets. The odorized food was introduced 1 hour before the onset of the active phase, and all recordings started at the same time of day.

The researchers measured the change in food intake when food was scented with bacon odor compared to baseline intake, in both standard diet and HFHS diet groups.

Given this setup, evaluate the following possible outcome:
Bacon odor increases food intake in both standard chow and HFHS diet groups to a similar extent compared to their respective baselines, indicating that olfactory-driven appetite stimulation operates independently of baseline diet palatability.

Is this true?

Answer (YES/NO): NO